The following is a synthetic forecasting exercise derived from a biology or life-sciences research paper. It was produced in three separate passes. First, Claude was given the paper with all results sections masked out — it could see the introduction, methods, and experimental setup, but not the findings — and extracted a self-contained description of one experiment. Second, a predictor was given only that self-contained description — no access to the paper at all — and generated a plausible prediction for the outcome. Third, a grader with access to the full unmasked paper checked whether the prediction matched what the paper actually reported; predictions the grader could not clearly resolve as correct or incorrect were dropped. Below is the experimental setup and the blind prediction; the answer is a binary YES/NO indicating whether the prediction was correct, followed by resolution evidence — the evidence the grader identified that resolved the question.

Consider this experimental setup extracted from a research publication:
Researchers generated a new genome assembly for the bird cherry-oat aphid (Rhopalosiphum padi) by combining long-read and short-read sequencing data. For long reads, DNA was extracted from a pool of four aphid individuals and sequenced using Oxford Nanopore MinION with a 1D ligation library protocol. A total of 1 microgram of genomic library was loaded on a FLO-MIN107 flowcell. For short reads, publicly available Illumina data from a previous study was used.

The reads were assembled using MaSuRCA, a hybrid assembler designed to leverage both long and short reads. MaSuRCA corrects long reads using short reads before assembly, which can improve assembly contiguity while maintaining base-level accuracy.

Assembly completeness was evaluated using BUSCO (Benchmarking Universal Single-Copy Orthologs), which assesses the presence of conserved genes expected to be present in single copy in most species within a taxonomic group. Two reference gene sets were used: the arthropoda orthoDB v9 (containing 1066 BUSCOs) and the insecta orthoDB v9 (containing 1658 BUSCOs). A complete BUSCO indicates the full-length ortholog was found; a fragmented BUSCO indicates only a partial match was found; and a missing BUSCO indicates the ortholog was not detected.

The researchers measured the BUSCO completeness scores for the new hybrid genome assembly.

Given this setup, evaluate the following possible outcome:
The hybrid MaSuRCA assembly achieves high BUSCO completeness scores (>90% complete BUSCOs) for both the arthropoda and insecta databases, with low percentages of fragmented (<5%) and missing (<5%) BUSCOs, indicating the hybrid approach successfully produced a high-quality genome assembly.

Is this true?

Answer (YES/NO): YES